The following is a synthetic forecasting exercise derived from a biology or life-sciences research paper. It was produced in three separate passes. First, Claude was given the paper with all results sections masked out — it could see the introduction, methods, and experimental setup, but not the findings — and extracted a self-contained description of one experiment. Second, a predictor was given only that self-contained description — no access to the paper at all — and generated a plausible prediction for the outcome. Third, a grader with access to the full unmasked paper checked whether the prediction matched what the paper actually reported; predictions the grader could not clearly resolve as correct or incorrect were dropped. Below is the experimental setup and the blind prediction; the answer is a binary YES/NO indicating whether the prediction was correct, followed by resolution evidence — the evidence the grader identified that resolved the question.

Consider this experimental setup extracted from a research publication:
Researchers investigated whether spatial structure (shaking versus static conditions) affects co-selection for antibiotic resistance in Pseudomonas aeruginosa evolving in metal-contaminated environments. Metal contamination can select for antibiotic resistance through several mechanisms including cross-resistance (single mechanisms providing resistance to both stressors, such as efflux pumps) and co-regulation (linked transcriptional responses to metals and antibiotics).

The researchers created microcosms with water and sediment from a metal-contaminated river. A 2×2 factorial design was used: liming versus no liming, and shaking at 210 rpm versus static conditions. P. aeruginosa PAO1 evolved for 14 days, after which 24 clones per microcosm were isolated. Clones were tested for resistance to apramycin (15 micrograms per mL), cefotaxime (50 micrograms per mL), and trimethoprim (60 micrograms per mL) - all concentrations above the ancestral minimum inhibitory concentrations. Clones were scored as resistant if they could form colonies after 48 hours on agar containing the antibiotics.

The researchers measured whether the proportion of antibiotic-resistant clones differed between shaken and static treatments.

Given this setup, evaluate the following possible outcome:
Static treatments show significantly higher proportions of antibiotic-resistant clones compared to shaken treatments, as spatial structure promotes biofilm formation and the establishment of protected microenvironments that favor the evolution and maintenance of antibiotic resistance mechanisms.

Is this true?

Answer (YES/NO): NO